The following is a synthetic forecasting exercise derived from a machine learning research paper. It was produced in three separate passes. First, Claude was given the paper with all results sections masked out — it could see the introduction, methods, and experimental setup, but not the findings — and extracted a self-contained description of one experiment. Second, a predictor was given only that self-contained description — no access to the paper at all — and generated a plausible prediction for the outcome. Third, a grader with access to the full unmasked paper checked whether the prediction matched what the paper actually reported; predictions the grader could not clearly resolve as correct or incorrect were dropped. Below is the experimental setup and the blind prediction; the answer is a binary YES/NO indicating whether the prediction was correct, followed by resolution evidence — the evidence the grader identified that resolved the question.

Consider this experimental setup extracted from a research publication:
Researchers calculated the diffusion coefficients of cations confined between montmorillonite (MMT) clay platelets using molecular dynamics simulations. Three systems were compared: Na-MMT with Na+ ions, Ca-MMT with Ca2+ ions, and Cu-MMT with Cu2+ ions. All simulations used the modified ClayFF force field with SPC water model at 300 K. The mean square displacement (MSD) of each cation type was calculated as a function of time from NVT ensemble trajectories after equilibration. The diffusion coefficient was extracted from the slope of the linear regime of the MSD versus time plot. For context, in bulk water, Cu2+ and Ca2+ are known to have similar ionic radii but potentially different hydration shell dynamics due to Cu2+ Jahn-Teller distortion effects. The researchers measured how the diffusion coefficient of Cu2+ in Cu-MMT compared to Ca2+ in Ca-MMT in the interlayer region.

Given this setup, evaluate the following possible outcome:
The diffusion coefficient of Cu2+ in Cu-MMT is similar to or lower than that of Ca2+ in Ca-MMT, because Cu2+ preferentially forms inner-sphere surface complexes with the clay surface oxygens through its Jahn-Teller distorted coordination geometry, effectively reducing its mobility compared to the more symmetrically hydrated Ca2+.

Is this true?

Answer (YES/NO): NO